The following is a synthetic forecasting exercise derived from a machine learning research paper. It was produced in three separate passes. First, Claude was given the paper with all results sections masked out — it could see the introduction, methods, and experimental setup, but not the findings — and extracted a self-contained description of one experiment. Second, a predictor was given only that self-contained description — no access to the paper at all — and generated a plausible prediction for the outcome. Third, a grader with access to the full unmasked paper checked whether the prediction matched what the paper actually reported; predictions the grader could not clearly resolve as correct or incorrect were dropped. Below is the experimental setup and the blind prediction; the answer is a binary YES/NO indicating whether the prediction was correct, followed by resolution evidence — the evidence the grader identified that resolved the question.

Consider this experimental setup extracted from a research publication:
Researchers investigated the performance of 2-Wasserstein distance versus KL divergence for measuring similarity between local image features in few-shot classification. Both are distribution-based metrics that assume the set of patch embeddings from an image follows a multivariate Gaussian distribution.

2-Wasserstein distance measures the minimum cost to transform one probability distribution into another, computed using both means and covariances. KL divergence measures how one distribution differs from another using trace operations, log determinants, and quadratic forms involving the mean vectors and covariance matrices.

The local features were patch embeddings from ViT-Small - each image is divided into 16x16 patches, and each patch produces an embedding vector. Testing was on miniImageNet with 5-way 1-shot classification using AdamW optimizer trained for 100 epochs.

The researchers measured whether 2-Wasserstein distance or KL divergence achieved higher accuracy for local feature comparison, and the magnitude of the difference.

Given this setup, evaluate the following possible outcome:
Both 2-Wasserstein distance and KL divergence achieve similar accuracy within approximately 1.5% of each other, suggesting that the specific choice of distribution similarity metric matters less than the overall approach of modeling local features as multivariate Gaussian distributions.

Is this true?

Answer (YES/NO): NO